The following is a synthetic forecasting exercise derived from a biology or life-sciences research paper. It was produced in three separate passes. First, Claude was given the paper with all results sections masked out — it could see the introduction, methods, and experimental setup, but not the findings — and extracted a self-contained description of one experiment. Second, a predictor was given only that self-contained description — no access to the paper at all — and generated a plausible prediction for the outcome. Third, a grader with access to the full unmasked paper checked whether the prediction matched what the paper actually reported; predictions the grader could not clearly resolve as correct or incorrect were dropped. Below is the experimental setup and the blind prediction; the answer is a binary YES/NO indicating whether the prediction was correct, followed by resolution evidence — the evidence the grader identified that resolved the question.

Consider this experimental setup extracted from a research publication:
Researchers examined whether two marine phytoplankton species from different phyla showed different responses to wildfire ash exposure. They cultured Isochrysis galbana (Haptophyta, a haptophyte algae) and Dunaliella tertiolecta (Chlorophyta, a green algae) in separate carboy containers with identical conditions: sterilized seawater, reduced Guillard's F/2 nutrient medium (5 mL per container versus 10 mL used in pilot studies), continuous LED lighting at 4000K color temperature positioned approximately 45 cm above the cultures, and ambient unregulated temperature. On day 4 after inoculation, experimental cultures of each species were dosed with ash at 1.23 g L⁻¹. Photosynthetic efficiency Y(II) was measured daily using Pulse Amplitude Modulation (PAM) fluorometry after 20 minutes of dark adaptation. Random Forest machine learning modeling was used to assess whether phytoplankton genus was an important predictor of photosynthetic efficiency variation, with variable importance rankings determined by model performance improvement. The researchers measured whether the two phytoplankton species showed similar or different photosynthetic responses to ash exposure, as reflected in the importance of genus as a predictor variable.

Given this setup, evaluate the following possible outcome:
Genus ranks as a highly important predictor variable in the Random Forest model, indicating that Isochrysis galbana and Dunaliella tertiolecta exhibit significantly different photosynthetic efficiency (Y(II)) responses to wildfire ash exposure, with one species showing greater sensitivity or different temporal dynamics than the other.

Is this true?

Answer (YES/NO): YES